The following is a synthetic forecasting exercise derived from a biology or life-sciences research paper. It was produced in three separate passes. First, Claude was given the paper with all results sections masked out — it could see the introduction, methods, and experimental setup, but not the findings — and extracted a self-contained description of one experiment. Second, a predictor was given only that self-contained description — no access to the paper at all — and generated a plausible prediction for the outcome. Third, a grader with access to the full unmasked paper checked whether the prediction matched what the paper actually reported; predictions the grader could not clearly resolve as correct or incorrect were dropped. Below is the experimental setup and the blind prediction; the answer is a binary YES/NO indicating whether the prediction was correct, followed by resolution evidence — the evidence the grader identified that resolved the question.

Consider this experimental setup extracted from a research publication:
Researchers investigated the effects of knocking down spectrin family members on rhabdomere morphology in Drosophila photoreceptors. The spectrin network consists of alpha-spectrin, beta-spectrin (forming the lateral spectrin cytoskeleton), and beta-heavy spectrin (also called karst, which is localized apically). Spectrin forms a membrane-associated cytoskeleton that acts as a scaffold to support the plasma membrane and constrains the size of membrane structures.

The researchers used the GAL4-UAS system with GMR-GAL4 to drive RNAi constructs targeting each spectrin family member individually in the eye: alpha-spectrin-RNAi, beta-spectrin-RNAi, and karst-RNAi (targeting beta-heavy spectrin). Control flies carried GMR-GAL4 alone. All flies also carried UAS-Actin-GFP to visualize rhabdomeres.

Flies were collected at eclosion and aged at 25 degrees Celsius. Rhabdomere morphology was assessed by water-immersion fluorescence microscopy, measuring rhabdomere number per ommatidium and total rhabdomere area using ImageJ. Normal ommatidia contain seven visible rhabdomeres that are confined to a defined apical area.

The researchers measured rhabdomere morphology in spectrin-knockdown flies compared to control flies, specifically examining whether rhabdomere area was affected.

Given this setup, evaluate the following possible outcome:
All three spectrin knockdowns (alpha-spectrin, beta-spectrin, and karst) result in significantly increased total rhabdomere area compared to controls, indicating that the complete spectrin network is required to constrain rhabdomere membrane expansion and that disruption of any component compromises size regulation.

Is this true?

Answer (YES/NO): YES